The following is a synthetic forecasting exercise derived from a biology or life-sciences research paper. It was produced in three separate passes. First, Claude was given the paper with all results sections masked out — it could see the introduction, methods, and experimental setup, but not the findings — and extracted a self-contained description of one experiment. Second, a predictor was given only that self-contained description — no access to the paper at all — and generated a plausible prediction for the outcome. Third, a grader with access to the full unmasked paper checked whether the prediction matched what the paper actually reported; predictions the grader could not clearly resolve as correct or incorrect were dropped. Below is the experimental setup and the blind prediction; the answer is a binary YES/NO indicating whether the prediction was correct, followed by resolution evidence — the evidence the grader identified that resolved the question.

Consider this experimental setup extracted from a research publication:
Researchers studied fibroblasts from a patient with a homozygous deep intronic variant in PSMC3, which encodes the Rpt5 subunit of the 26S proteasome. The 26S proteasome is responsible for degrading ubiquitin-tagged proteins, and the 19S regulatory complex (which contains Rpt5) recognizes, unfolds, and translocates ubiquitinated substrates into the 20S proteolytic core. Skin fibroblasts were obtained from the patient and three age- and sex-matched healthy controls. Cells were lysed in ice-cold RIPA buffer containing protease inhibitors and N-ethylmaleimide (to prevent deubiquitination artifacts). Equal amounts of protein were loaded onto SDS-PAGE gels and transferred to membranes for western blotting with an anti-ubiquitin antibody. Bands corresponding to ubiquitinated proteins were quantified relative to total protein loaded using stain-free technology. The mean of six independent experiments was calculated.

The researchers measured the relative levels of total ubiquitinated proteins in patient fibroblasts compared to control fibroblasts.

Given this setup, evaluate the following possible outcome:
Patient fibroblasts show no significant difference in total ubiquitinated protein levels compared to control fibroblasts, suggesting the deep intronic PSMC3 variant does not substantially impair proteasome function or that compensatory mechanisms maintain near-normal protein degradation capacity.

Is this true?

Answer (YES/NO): NO